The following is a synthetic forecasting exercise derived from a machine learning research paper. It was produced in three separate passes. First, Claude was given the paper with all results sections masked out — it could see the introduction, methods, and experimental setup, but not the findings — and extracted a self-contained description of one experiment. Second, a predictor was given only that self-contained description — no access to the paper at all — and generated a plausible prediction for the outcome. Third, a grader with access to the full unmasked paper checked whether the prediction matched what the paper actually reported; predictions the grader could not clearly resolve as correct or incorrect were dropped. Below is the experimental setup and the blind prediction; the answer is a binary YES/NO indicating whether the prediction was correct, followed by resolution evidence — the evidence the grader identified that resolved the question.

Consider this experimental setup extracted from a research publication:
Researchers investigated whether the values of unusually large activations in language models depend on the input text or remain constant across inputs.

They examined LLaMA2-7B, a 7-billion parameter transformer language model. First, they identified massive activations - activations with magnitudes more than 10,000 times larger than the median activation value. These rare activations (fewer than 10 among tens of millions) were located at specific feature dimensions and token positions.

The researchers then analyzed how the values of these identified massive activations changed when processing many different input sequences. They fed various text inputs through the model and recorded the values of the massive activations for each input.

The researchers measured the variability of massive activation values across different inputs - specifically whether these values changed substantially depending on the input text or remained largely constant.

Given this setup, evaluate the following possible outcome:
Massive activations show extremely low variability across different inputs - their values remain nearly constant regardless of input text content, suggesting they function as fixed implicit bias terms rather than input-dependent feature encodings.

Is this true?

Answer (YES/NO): YES